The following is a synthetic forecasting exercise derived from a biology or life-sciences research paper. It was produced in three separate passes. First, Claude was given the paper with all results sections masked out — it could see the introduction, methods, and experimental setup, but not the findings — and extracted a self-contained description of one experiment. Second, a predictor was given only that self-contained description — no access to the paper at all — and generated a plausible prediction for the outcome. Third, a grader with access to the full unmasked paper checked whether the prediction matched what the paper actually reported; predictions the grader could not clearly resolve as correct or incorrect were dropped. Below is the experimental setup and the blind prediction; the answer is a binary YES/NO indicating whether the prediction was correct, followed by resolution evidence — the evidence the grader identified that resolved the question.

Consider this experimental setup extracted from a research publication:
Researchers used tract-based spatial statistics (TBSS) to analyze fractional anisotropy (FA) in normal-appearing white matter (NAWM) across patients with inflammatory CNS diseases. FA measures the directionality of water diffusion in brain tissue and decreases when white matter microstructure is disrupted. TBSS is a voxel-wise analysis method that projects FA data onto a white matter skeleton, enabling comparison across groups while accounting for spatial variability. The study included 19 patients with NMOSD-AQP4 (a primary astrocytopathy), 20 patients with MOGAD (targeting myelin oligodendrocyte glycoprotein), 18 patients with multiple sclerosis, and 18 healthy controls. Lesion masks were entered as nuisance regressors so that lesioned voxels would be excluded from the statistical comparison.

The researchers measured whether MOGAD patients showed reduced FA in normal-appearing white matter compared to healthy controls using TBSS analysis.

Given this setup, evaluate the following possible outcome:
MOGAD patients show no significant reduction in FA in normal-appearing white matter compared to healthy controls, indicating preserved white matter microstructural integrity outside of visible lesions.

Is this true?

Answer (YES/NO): YES